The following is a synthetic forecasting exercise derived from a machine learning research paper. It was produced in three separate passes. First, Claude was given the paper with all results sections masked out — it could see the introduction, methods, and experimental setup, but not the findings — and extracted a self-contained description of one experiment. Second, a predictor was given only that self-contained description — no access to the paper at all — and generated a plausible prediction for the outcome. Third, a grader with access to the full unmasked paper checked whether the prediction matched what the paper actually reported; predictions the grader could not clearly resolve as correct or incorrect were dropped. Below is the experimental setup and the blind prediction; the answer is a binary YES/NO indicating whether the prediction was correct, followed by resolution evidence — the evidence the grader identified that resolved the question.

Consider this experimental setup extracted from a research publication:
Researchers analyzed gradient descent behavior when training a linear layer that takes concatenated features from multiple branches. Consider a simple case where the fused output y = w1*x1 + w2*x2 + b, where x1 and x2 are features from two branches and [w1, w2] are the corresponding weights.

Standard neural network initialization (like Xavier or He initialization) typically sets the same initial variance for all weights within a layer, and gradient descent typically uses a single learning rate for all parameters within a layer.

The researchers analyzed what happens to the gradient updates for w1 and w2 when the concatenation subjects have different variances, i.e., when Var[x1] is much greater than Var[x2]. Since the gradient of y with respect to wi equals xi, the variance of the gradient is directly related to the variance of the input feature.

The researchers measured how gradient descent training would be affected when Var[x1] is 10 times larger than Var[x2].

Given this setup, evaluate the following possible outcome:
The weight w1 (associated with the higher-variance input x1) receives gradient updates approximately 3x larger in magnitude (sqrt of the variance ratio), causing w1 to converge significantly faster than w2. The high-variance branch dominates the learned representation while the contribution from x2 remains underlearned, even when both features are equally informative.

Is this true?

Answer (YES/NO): NO